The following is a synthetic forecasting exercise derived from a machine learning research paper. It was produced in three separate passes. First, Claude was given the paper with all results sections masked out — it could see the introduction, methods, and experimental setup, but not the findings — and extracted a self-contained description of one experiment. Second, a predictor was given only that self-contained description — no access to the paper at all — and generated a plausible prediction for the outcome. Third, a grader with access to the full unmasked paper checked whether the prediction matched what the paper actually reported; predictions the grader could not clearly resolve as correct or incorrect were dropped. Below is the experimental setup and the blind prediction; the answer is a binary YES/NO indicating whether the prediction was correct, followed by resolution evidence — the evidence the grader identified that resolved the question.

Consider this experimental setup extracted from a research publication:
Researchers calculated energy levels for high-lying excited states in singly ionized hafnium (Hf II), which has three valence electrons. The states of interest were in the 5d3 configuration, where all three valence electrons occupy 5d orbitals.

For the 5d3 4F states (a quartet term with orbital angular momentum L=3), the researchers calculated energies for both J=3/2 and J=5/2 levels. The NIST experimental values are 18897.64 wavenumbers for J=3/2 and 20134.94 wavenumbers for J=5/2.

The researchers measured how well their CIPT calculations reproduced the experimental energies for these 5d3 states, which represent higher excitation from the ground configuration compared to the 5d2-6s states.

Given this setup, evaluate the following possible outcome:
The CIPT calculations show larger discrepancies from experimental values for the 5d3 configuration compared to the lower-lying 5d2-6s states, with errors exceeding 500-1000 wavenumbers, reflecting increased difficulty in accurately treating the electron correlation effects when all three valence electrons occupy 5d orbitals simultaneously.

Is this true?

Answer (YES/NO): YES